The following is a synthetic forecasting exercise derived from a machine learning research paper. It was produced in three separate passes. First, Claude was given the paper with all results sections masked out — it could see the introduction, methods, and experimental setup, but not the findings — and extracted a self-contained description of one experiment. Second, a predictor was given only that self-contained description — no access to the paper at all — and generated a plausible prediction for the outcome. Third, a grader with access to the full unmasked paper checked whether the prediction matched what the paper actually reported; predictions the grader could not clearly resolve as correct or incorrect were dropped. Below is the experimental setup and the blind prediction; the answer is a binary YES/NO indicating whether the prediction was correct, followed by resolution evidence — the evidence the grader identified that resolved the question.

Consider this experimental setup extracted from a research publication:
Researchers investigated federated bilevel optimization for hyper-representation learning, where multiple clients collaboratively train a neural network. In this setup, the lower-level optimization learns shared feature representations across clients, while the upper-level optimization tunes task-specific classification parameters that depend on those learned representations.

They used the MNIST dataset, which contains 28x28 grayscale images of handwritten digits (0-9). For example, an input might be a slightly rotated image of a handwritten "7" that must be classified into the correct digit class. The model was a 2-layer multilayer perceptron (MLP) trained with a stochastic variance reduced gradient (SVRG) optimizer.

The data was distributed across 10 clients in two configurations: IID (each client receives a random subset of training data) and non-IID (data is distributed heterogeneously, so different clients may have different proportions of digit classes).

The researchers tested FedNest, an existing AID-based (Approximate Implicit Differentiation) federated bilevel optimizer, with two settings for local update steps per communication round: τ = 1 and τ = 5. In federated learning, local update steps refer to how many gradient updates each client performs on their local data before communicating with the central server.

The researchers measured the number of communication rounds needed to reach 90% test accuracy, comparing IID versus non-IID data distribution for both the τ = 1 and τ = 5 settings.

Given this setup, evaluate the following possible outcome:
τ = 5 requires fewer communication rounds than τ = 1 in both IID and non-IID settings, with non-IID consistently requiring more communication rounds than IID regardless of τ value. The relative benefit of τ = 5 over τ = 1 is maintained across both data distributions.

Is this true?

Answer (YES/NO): NO